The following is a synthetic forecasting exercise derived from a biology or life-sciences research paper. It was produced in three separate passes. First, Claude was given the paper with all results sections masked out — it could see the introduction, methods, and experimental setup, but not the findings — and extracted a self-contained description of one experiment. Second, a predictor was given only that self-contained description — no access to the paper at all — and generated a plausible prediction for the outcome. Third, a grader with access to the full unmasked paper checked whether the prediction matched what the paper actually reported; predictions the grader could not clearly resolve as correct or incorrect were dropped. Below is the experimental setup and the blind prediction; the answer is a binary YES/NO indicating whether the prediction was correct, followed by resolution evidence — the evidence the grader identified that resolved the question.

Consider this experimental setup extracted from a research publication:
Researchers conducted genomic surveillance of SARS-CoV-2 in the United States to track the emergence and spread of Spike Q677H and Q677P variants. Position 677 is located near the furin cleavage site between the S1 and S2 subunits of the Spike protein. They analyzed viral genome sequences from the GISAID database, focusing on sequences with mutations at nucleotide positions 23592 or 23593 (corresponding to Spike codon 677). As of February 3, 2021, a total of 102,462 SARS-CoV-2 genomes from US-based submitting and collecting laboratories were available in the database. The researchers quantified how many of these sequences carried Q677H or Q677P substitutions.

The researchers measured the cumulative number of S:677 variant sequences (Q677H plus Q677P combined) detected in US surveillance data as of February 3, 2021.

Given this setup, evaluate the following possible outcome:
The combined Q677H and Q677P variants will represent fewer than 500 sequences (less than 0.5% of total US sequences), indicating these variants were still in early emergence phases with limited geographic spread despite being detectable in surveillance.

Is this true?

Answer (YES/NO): NO